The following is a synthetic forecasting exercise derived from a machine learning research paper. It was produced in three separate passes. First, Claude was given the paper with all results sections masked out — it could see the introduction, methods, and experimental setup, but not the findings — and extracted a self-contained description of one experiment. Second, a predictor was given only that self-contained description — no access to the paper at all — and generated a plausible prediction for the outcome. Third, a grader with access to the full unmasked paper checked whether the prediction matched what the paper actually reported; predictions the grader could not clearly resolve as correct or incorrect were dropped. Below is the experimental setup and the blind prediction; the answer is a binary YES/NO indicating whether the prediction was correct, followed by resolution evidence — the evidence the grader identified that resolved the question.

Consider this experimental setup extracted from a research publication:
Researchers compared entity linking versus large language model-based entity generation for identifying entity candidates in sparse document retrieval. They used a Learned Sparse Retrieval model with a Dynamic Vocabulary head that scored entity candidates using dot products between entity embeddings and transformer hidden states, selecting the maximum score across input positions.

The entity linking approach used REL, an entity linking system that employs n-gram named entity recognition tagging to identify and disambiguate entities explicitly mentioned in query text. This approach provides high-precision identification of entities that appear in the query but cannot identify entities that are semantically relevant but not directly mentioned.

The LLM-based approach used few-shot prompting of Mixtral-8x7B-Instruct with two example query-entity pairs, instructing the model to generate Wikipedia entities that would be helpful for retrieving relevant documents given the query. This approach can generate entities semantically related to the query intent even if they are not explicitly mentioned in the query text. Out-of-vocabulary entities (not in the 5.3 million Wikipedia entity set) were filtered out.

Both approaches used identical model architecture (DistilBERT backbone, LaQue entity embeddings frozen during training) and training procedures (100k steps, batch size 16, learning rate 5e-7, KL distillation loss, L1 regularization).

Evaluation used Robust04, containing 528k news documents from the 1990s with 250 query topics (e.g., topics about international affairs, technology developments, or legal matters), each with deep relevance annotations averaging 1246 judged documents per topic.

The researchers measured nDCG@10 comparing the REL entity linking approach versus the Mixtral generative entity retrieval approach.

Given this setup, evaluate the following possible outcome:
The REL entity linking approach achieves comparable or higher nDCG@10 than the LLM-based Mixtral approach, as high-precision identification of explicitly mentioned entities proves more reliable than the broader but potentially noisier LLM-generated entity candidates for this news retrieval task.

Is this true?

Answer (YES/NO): NO